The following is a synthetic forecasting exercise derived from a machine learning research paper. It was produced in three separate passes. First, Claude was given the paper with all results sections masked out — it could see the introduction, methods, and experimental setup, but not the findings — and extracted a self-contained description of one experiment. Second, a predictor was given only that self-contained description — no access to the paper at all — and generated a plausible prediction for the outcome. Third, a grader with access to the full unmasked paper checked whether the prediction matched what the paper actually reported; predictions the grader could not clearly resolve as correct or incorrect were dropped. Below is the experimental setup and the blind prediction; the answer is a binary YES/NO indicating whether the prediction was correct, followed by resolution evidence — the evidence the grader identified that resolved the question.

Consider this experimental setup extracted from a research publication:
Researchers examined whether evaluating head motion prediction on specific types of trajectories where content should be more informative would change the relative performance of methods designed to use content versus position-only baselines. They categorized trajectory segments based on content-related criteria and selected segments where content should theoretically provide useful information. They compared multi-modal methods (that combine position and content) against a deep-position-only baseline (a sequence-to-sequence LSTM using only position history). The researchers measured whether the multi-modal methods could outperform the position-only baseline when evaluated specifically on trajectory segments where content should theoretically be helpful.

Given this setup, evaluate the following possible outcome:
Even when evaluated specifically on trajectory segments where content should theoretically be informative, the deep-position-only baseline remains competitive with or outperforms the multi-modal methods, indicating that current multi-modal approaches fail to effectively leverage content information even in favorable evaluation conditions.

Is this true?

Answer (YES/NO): YES